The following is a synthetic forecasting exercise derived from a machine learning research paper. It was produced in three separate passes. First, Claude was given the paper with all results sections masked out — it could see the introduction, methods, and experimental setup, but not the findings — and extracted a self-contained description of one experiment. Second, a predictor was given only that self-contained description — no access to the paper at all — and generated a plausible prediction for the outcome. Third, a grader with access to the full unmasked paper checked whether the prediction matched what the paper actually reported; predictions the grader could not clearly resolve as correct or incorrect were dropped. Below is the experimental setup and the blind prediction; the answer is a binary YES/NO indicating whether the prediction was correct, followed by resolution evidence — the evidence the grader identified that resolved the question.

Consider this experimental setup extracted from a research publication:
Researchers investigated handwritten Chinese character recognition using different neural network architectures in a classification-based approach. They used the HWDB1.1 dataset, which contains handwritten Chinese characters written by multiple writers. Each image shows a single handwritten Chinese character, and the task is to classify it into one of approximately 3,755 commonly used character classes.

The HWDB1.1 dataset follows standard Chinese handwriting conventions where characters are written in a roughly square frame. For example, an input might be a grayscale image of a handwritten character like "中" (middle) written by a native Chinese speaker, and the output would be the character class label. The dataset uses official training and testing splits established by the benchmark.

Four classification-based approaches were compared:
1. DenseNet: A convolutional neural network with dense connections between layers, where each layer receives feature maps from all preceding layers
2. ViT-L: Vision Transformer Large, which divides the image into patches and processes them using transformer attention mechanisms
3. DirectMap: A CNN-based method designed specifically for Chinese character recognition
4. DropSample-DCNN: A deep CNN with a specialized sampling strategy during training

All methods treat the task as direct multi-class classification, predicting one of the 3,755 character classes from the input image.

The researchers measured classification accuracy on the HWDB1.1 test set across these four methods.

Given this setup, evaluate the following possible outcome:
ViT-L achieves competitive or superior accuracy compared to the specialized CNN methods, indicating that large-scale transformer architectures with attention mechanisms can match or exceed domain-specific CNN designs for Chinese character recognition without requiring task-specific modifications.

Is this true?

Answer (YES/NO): NO